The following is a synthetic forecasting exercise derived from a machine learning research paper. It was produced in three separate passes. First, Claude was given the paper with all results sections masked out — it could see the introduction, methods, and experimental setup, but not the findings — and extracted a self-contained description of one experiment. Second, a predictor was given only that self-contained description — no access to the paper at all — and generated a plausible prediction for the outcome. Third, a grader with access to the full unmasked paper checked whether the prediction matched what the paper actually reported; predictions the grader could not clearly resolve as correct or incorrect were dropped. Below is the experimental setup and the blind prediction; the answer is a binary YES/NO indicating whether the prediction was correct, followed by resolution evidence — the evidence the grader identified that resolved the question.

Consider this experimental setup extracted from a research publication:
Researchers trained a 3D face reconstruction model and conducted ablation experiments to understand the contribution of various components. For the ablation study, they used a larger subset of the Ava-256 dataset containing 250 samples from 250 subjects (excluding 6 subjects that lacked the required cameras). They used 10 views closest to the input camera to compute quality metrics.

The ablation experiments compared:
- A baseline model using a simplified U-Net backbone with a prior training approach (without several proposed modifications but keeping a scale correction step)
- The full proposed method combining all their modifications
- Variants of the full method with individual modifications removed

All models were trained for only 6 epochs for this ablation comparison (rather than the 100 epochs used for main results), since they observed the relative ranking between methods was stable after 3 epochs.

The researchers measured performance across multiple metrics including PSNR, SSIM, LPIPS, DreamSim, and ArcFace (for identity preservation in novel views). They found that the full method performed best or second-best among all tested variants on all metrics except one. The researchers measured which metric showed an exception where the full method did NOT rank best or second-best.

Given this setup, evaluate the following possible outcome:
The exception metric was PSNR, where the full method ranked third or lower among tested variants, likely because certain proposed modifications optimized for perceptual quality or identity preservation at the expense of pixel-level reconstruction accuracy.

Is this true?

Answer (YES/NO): NO